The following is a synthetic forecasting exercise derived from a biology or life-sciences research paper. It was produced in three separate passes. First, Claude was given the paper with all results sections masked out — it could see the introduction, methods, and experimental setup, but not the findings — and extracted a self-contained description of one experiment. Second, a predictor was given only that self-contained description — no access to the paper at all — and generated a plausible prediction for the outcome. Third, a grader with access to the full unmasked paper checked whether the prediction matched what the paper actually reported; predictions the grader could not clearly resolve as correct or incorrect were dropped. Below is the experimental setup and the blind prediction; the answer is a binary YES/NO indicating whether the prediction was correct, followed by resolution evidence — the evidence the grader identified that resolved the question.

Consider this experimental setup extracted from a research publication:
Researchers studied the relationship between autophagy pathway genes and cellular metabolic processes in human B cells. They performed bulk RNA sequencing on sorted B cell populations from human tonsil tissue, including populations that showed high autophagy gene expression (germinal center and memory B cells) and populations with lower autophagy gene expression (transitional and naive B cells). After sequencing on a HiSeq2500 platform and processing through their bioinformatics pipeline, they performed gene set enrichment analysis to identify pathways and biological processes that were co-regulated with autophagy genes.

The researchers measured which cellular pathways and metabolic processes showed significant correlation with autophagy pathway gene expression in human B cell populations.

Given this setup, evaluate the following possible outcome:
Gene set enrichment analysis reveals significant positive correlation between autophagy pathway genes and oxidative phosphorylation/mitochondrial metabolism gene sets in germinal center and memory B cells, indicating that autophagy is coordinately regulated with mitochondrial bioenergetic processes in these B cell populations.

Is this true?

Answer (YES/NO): YES